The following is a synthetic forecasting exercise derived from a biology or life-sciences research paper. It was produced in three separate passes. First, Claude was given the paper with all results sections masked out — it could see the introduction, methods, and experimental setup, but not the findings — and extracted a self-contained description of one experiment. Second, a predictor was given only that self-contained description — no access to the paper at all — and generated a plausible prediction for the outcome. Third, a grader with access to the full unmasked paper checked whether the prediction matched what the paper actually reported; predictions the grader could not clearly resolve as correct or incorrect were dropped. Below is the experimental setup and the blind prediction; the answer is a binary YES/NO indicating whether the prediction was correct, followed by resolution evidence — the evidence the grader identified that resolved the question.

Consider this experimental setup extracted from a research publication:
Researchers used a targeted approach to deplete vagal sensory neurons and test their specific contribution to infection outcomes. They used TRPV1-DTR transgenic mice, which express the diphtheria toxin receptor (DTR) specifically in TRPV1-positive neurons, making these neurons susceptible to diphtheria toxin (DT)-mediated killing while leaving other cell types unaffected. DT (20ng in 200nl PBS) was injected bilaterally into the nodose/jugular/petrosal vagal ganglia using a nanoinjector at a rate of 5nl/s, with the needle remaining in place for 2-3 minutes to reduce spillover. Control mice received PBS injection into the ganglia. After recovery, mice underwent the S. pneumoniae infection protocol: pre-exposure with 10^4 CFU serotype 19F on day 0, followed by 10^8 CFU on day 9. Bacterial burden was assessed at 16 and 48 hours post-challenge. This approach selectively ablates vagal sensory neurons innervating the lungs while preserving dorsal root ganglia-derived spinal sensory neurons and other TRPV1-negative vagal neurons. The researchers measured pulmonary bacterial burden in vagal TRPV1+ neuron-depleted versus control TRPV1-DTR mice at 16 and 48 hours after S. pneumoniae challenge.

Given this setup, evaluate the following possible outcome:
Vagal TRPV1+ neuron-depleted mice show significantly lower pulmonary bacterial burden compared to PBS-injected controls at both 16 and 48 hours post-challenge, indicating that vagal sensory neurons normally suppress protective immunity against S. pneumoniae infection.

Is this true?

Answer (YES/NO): NO